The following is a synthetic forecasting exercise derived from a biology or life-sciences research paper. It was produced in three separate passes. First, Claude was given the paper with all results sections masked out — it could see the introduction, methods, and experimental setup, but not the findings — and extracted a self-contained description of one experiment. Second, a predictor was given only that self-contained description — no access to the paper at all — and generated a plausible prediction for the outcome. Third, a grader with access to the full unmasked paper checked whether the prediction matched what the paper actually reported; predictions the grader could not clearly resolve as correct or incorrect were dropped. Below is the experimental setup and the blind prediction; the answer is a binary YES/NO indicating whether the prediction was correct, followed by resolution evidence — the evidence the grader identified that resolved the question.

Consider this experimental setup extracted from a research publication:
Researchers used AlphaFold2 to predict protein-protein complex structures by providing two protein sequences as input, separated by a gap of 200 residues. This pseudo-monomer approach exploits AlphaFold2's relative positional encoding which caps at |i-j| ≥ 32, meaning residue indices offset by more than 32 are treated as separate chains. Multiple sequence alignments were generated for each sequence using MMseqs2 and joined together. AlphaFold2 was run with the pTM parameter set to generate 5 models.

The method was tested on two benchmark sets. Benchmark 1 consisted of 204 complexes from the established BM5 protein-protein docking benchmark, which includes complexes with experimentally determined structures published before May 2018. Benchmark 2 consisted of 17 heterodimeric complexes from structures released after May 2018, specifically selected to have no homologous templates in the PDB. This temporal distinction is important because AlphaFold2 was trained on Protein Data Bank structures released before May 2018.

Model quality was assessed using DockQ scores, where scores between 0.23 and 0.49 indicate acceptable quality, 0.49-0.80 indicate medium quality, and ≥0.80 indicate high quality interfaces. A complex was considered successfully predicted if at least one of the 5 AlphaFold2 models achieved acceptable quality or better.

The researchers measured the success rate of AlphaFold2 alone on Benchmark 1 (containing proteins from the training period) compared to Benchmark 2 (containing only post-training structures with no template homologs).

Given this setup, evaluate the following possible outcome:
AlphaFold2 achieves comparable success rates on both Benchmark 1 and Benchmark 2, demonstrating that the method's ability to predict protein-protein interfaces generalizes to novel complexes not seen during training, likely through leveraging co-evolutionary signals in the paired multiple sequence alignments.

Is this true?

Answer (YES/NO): NO